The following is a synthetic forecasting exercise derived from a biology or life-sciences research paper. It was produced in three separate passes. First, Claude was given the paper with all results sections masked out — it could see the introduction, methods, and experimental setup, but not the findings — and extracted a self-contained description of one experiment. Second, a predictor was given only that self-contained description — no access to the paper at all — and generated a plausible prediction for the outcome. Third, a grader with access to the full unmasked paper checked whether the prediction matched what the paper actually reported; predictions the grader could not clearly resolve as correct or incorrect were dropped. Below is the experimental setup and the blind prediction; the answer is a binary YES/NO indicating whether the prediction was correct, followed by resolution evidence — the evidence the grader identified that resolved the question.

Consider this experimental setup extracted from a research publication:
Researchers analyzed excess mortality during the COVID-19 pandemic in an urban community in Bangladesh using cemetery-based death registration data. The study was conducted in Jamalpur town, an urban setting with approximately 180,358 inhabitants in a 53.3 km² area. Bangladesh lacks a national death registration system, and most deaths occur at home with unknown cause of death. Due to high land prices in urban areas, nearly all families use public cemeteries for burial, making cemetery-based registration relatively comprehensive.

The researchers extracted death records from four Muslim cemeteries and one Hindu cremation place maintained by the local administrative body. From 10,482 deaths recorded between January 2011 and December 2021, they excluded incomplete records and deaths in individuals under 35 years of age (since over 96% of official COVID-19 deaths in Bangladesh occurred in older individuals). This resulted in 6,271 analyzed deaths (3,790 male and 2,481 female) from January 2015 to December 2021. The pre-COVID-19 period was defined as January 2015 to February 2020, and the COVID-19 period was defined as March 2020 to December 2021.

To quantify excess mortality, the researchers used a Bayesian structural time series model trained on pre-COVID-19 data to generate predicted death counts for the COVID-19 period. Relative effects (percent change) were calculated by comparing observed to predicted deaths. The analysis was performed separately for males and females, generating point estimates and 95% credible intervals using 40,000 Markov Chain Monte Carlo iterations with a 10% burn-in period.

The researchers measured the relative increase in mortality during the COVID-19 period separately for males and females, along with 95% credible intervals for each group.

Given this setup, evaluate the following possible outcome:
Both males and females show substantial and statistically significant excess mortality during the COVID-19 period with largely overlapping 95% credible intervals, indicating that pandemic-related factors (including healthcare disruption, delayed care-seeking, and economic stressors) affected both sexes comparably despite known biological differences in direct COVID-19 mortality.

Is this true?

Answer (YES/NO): NO